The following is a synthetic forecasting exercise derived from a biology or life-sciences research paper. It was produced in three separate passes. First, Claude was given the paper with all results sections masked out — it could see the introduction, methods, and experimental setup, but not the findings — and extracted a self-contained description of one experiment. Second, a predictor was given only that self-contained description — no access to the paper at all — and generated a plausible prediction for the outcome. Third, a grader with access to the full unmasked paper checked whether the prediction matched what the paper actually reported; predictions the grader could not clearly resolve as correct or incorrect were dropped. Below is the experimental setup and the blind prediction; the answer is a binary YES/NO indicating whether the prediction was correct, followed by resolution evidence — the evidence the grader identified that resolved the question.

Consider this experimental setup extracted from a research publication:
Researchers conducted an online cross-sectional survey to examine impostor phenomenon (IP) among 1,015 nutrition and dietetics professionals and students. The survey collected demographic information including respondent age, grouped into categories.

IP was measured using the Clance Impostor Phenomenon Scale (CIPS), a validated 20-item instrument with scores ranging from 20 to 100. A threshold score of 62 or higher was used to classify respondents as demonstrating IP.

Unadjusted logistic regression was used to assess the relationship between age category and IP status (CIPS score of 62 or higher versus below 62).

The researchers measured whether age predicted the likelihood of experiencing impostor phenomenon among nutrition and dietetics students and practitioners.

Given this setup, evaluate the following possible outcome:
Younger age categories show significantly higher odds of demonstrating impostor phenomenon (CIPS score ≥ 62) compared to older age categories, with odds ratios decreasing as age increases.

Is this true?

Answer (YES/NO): YES